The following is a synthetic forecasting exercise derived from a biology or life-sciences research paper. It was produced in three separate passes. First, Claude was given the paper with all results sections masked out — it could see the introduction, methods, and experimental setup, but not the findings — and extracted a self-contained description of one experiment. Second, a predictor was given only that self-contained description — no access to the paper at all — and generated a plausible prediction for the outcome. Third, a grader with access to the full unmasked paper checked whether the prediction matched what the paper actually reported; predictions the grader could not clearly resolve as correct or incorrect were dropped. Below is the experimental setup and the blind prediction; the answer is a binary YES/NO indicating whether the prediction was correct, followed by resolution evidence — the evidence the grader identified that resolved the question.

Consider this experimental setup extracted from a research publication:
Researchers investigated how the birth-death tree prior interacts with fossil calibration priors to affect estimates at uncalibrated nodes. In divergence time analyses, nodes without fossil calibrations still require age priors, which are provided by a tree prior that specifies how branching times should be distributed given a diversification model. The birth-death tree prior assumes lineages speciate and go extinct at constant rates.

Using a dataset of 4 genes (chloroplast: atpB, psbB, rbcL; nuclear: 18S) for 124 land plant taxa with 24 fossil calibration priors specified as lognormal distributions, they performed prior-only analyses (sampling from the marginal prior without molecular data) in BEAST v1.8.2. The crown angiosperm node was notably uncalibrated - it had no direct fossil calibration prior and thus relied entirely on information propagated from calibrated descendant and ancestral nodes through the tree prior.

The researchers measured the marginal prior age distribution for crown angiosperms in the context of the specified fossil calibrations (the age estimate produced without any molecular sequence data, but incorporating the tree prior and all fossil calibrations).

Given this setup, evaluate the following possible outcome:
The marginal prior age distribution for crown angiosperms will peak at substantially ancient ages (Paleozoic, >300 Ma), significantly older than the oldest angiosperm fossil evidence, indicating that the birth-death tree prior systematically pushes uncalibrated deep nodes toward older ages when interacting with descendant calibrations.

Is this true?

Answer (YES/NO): NO